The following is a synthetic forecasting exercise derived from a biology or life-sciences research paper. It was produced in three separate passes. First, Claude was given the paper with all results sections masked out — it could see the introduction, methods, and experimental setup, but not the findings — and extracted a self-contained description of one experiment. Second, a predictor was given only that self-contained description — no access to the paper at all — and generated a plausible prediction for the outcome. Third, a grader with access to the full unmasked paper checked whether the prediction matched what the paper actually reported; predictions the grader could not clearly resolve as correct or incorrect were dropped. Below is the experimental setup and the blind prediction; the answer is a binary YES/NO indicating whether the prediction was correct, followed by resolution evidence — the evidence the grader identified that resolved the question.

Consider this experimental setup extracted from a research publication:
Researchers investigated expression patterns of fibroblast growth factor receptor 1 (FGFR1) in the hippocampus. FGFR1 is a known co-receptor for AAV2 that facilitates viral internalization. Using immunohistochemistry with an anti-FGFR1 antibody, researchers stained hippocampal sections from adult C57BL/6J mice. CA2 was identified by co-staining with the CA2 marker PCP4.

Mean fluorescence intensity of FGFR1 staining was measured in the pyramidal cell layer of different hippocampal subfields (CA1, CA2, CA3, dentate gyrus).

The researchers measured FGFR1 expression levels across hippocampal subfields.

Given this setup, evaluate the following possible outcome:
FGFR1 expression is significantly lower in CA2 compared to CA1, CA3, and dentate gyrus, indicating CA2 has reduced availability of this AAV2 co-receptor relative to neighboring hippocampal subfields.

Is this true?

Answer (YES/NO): NO